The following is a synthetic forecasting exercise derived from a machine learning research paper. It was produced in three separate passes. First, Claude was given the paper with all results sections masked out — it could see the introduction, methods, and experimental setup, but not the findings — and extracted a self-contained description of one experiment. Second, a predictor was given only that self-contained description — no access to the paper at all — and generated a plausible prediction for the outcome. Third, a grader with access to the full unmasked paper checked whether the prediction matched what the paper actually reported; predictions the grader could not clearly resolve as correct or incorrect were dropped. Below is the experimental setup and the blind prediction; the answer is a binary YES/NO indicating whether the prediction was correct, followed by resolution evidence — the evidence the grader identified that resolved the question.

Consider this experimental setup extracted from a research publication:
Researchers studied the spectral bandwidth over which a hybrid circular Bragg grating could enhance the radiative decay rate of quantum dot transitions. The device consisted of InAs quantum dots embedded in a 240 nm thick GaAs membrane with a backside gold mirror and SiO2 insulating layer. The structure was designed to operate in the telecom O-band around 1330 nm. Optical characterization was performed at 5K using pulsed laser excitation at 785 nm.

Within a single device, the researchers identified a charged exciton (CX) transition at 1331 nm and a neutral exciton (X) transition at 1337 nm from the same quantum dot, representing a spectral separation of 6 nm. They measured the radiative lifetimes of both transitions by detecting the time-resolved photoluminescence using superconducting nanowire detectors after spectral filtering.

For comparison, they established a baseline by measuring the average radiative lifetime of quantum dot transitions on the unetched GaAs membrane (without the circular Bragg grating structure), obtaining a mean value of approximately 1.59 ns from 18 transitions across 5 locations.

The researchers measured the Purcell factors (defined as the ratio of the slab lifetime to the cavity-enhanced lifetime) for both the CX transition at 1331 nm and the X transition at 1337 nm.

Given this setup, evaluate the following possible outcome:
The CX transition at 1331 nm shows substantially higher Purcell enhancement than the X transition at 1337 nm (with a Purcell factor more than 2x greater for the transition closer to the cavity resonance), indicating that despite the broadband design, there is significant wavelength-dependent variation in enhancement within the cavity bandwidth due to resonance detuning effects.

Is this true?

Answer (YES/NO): NO